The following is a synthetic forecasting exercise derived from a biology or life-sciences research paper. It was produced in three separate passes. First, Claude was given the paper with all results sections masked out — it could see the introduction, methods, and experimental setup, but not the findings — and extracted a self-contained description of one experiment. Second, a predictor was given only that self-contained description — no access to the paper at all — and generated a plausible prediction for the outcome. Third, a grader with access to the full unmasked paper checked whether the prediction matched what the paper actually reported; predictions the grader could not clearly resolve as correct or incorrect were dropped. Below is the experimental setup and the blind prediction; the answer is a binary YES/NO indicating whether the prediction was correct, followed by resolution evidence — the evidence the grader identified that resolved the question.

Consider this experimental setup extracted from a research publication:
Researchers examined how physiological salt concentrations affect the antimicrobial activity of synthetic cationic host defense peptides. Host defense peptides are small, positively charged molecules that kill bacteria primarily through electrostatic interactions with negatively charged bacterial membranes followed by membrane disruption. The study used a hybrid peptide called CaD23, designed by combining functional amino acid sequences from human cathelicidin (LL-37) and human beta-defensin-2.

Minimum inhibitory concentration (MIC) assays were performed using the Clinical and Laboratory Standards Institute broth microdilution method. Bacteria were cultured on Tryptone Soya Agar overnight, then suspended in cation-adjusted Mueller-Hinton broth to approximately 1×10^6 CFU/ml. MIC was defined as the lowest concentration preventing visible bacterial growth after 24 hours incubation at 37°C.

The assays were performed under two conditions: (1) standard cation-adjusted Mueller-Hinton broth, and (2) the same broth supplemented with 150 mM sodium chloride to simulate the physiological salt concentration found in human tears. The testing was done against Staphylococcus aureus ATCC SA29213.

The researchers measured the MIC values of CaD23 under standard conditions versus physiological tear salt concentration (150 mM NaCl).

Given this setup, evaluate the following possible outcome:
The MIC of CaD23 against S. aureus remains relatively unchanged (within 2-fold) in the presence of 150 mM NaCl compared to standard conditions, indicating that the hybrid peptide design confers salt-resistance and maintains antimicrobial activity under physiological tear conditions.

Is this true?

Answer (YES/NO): NO